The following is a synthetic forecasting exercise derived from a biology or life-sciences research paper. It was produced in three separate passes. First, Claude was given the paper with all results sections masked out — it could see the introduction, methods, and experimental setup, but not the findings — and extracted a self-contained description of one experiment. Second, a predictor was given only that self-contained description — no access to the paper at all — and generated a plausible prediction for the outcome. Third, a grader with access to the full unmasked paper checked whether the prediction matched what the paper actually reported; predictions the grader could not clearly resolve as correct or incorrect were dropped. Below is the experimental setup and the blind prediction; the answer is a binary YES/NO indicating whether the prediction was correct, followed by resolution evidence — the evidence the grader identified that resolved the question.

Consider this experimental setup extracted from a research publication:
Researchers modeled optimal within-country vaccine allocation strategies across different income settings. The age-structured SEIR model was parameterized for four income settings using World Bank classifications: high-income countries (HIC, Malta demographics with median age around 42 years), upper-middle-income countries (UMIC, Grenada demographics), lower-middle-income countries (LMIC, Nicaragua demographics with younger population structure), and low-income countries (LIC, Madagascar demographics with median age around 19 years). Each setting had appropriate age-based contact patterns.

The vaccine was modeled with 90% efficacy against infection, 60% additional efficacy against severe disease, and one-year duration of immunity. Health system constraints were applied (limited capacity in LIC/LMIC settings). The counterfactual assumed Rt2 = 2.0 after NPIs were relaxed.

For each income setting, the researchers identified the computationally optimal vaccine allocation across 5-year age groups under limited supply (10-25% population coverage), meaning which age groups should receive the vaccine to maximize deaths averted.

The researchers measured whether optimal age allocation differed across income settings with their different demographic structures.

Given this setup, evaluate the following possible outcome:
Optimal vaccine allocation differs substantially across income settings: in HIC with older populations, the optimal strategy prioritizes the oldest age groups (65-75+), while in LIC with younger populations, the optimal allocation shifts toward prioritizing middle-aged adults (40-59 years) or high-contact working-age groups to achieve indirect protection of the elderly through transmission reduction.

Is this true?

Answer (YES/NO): NO